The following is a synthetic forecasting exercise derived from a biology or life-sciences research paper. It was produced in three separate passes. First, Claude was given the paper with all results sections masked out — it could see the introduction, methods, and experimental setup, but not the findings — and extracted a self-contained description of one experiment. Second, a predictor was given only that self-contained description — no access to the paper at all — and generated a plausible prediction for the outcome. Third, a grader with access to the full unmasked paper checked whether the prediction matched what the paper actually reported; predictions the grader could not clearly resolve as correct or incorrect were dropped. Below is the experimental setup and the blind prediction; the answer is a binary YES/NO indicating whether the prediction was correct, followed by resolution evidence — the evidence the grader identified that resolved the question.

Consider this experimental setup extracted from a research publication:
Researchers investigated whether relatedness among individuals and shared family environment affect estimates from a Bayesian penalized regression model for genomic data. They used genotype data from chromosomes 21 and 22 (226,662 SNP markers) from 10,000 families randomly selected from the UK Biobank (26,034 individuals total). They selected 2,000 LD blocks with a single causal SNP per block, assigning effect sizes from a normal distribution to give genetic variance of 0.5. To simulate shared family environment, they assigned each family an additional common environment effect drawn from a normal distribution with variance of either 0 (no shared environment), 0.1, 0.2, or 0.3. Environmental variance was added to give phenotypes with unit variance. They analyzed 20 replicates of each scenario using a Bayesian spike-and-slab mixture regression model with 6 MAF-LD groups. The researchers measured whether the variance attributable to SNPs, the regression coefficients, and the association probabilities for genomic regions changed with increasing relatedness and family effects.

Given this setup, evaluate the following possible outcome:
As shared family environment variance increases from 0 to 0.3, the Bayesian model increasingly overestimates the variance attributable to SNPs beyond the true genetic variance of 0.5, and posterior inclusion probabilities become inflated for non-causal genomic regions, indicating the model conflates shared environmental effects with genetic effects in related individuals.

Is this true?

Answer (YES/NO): NO